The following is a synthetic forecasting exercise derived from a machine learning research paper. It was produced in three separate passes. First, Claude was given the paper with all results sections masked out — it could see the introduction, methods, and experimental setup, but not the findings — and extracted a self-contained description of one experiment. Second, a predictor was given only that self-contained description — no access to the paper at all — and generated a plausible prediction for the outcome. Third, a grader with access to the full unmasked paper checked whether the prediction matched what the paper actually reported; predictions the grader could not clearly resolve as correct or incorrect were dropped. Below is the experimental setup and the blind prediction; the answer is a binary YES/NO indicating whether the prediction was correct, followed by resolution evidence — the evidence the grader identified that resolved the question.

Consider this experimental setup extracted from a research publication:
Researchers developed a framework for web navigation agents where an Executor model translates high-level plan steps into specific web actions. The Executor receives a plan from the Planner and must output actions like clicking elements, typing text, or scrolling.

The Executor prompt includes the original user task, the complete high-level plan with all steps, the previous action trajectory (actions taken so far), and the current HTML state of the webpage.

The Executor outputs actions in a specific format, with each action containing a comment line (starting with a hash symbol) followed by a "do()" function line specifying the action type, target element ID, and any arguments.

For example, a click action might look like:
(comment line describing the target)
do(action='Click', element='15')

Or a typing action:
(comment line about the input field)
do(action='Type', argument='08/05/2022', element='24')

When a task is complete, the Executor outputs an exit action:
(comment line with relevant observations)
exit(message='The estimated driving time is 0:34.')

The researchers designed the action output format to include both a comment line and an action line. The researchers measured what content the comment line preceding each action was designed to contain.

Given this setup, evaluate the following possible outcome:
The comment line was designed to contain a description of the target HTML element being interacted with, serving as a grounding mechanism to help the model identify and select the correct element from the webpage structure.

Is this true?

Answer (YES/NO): YES